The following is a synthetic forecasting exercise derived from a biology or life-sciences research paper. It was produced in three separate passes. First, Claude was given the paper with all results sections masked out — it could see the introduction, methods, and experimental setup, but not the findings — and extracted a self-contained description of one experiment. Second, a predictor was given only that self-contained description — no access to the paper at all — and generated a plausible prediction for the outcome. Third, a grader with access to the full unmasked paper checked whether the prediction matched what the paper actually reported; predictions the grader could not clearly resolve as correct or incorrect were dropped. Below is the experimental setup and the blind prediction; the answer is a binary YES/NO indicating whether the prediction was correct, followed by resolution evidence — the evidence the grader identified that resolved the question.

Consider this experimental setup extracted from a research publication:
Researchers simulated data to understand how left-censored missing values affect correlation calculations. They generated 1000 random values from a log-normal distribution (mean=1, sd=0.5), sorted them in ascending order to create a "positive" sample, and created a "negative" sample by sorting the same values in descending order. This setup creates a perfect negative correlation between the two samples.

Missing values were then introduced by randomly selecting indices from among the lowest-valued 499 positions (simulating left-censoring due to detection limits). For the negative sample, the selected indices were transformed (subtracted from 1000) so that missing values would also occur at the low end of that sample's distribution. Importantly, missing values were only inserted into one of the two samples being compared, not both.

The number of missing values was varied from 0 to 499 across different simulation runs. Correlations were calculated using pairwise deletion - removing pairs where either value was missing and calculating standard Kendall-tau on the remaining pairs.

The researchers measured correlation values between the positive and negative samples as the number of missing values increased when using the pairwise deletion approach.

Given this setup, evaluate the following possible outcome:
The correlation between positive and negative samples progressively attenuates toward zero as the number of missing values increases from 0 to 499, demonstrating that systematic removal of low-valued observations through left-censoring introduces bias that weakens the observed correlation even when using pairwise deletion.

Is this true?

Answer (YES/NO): NO